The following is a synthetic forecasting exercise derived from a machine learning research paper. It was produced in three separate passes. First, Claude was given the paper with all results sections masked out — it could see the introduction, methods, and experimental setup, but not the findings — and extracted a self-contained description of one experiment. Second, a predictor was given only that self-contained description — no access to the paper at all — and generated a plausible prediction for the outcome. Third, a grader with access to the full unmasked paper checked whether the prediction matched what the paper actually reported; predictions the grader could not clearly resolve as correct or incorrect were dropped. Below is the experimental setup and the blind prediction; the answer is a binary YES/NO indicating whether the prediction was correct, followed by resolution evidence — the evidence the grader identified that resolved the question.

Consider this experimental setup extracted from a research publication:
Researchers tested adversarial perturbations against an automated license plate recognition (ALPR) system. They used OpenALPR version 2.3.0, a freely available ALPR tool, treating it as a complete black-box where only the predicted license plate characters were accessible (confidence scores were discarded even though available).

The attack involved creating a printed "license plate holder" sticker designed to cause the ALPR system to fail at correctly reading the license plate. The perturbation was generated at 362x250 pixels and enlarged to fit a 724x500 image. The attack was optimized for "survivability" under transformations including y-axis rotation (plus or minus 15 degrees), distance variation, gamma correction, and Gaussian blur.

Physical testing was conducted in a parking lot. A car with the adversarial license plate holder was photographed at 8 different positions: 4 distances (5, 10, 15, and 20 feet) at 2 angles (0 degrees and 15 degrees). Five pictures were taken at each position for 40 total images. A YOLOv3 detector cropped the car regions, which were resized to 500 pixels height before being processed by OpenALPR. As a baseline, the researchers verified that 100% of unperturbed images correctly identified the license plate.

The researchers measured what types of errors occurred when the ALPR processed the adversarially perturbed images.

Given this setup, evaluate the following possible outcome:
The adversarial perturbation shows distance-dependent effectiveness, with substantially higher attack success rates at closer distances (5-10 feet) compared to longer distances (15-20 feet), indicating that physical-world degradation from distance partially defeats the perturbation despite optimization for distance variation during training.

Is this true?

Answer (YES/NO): NO